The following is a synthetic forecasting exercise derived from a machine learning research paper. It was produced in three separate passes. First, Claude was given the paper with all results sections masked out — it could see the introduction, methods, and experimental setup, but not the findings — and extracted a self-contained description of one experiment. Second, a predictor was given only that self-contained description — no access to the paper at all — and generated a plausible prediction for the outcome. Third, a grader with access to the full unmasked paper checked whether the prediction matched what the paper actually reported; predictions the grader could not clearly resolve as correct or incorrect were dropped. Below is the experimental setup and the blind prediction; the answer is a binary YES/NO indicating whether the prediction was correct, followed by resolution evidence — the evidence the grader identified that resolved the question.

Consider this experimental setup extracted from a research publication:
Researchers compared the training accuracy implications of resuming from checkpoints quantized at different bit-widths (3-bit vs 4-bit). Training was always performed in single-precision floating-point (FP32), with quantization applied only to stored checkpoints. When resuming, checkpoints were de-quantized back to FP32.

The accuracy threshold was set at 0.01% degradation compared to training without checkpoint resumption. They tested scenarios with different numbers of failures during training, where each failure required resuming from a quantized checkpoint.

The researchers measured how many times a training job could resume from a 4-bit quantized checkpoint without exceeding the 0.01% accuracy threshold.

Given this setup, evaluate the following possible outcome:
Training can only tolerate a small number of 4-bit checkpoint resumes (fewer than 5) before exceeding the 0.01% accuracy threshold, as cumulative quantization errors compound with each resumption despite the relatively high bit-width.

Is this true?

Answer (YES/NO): NO